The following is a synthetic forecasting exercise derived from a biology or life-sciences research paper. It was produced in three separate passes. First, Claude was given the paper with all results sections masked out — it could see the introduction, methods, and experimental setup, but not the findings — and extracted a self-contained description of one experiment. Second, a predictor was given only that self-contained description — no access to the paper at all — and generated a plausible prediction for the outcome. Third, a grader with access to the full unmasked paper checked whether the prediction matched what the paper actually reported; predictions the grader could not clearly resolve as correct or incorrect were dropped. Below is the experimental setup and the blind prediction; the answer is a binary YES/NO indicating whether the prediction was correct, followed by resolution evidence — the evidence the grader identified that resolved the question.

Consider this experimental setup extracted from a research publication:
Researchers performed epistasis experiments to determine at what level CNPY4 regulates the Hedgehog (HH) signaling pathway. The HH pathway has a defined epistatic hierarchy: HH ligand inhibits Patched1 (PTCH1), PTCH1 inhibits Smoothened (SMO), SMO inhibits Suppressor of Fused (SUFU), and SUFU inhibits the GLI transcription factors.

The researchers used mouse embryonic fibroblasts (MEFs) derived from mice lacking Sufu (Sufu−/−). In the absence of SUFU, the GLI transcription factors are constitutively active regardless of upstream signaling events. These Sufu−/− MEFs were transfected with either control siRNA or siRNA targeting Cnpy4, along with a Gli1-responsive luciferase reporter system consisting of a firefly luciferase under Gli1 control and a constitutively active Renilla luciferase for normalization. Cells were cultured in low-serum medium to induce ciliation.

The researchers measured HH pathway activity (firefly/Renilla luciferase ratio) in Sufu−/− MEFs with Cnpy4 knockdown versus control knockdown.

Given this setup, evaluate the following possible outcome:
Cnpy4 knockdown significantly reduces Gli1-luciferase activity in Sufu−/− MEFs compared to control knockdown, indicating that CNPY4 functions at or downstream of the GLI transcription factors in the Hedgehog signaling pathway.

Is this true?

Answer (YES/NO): NO